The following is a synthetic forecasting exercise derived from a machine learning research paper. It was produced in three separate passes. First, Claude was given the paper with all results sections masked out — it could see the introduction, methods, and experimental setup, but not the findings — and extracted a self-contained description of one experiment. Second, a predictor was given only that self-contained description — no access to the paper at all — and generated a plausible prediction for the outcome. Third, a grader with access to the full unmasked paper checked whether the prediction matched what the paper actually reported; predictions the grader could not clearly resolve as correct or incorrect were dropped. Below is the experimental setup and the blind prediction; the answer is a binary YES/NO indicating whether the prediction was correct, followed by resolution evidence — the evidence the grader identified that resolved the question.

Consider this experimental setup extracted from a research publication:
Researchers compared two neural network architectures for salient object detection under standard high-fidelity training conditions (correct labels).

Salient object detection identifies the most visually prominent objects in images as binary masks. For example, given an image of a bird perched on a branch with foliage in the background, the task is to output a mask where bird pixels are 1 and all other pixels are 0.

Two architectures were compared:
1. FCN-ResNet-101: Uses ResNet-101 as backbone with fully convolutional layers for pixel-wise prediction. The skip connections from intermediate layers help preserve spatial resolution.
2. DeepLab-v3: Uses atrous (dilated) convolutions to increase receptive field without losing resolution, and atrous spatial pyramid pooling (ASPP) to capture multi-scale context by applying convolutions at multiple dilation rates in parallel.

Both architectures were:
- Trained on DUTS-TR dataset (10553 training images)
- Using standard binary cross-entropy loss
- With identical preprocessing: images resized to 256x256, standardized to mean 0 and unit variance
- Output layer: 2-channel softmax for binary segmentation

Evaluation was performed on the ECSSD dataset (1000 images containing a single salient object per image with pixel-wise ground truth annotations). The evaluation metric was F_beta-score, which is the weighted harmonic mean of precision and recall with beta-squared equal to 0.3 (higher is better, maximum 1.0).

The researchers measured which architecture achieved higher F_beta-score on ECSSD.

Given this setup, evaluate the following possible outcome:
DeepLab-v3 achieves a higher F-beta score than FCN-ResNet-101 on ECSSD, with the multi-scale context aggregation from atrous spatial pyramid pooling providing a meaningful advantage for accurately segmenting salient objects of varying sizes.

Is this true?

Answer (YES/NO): NO